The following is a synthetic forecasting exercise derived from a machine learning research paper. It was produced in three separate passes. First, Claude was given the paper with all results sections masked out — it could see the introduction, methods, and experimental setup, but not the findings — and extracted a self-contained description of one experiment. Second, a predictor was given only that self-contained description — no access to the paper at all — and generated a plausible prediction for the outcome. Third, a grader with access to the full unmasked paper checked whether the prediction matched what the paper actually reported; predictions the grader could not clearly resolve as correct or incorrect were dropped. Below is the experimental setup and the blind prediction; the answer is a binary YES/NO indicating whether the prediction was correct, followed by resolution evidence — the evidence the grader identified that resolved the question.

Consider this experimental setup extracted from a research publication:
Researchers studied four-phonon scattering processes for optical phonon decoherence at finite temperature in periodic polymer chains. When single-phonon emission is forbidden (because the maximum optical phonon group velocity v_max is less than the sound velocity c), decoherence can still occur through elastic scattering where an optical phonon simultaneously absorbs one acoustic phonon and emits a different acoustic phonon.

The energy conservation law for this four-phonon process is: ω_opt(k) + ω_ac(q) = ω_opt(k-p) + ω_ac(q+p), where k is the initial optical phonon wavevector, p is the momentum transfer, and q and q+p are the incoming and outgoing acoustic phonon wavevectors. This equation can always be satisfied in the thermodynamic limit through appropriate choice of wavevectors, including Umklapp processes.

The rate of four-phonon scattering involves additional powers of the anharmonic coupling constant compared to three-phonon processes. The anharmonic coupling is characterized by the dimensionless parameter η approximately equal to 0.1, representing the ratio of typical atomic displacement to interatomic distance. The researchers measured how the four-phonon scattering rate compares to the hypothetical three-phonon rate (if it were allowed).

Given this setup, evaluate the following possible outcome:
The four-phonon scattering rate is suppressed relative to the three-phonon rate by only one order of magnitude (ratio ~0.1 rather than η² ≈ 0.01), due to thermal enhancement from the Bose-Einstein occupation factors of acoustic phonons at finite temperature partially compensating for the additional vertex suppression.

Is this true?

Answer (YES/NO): NO